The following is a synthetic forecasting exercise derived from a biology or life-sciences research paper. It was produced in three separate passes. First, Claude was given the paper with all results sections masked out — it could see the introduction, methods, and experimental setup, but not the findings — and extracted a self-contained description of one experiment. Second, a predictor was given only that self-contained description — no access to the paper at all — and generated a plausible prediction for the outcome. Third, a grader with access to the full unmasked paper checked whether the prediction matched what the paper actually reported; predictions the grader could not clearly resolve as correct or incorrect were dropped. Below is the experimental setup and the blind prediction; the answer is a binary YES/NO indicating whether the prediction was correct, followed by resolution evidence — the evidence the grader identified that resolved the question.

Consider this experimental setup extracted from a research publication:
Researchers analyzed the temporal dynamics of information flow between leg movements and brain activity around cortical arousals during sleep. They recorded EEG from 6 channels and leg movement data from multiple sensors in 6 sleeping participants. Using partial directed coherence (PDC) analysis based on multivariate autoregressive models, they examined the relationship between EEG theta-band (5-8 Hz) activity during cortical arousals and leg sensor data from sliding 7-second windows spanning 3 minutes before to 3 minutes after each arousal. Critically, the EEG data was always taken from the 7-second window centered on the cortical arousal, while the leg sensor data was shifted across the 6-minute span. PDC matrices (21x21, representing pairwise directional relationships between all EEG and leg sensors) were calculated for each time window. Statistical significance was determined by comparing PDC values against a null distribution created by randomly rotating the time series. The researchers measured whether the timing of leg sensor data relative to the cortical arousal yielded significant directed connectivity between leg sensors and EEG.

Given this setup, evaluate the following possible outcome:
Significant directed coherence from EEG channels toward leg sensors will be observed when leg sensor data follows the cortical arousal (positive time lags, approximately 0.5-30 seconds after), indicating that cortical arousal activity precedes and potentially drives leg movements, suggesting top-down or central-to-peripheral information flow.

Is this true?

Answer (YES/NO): NO